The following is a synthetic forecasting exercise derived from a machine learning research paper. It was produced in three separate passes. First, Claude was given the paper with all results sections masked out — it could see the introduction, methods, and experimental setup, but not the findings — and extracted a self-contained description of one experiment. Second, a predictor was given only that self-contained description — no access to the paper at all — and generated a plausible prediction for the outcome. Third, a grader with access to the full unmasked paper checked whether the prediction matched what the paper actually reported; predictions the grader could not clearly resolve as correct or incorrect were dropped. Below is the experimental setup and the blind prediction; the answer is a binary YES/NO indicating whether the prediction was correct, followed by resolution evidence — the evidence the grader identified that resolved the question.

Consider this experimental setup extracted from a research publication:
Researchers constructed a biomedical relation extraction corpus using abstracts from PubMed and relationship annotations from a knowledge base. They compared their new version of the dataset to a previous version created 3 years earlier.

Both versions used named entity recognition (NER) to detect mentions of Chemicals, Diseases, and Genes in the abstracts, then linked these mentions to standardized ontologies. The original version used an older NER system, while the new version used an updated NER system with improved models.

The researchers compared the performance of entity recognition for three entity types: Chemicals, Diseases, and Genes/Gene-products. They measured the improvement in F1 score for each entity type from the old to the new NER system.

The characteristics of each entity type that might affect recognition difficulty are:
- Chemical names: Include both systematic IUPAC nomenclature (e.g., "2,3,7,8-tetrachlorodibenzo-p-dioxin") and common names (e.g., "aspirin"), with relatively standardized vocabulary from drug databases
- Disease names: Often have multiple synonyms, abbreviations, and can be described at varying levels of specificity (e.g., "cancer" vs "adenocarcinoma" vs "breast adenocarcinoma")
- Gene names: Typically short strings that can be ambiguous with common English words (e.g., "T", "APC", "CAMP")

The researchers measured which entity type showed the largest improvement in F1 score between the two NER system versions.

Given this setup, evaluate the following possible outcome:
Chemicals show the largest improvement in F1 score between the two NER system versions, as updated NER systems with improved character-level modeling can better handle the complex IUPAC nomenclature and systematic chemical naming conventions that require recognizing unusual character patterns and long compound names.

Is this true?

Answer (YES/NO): YES